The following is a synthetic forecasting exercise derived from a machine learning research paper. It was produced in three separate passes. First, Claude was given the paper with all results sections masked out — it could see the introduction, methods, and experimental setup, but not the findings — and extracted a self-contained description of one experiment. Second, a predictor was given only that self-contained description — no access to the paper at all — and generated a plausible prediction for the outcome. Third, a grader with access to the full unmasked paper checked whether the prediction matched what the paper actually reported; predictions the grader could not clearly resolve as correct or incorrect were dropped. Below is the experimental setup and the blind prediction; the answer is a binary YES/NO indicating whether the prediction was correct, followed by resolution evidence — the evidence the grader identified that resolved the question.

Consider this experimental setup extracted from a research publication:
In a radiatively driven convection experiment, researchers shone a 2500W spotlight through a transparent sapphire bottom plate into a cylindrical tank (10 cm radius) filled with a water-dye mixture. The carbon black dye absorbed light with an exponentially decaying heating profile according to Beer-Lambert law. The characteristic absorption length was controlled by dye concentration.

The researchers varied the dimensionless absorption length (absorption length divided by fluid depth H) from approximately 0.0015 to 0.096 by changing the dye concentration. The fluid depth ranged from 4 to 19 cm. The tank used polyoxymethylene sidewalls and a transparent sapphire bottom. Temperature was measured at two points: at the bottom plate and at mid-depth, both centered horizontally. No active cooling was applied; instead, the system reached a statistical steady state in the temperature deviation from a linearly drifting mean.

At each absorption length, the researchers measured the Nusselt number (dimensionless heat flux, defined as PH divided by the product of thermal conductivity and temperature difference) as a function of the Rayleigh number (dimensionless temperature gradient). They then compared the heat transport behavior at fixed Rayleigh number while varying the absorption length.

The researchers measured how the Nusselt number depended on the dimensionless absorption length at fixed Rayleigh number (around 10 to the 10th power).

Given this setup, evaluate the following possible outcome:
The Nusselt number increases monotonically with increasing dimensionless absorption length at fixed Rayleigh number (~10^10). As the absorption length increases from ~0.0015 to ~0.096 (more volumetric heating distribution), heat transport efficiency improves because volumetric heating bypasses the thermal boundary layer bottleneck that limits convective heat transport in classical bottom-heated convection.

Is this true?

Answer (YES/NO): YES